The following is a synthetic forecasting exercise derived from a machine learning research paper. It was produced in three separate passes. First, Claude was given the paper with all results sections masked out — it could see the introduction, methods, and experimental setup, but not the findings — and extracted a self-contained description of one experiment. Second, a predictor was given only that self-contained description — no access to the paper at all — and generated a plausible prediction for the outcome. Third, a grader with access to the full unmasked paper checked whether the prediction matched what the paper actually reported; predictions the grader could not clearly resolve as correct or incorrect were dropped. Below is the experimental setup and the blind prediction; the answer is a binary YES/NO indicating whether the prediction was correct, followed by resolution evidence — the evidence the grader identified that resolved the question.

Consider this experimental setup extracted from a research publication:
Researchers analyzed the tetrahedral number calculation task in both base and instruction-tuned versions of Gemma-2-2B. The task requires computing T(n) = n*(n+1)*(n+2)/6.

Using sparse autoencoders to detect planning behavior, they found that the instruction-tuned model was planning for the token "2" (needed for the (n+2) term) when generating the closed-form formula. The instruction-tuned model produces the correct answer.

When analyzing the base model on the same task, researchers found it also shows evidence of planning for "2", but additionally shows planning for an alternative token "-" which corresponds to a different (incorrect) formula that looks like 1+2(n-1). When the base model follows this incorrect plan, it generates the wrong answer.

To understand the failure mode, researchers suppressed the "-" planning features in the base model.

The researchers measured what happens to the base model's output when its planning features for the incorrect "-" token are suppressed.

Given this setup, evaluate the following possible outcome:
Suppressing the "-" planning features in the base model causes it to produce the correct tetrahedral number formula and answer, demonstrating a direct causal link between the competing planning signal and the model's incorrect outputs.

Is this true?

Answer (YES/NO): YES